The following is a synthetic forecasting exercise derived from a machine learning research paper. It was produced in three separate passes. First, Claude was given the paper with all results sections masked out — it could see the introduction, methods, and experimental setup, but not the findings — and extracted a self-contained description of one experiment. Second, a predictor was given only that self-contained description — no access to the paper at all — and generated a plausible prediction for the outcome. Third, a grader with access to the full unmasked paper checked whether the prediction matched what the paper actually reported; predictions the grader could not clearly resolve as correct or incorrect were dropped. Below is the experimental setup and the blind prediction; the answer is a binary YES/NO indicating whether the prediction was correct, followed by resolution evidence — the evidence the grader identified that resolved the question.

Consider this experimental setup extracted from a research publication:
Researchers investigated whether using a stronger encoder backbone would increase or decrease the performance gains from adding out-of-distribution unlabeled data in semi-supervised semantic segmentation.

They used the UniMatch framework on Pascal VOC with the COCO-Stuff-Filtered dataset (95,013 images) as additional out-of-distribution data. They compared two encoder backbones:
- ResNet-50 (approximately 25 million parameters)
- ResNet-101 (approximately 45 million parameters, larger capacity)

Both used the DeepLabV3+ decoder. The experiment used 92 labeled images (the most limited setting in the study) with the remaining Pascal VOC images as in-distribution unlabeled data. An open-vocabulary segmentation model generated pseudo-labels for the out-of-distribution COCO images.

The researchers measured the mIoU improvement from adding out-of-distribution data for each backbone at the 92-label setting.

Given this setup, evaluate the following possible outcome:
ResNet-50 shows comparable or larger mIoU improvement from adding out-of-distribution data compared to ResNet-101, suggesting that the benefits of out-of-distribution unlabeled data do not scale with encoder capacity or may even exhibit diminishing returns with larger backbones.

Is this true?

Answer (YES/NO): YES